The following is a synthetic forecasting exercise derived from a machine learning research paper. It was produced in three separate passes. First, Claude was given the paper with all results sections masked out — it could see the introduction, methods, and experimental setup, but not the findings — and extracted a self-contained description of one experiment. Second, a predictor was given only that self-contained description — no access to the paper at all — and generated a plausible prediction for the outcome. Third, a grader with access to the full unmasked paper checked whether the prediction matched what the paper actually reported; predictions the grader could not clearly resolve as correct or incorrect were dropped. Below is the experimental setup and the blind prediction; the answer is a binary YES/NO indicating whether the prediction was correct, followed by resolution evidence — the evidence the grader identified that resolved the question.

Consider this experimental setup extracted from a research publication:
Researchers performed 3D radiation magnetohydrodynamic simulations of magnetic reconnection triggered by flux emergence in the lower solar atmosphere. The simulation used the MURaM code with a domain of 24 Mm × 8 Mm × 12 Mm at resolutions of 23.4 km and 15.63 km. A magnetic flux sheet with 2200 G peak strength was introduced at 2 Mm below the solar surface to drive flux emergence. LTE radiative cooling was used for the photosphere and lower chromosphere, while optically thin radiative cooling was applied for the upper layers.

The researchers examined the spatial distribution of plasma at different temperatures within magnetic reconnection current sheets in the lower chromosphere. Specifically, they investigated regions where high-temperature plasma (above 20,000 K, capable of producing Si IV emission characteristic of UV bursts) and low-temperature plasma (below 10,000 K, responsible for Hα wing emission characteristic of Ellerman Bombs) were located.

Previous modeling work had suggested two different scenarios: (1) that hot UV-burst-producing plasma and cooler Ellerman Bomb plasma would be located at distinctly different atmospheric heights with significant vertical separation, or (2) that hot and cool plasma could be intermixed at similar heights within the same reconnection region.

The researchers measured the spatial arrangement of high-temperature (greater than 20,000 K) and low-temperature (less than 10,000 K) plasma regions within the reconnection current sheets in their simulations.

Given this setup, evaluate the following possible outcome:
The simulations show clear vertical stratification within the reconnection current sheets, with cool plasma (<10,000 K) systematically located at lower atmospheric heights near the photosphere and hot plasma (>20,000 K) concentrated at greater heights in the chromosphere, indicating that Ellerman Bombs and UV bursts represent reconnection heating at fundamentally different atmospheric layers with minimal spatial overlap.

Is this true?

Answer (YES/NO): NO